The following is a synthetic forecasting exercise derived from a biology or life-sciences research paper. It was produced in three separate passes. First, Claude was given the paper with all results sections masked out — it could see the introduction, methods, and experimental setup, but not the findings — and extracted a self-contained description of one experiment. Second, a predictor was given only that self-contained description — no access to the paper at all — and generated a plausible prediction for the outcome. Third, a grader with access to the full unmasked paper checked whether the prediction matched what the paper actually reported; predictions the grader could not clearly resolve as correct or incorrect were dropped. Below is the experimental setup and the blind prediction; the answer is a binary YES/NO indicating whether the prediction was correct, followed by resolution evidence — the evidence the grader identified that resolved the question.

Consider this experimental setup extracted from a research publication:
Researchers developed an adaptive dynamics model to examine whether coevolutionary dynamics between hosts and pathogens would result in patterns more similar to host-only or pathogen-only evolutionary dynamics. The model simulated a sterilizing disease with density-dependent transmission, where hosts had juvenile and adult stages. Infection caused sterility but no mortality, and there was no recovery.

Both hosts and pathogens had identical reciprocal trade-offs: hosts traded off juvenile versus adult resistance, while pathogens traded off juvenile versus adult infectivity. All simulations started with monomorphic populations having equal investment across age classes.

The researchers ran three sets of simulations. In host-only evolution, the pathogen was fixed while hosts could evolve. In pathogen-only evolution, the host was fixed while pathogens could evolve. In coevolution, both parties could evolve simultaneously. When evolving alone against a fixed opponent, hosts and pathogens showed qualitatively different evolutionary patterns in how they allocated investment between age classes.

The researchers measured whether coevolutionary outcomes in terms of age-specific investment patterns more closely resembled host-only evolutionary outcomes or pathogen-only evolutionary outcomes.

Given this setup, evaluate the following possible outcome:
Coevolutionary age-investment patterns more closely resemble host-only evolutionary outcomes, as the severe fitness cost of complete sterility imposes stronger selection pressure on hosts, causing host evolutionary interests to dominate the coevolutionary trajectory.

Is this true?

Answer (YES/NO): NO